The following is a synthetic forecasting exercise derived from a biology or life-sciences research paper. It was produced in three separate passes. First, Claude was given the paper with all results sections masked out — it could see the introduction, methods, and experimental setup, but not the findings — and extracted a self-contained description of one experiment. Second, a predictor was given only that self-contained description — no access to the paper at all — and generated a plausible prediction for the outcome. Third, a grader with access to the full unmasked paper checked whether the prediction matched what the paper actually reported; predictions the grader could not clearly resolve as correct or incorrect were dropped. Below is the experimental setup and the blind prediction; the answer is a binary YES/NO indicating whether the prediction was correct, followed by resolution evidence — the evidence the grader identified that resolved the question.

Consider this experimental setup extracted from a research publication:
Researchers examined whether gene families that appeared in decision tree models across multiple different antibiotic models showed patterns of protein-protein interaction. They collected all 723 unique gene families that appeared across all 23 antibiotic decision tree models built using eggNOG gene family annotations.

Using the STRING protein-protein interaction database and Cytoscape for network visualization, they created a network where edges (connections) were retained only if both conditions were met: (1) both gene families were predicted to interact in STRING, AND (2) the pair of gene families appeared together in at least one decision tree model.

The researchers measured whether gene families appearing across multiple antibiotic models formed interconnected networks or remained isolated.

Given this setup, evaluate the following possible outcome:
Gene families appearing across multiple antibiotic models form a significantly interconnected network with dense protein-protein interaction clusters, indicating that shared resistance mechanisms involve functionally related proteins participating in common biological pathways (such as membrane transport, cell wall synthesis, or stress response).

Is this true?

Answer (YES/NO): NO